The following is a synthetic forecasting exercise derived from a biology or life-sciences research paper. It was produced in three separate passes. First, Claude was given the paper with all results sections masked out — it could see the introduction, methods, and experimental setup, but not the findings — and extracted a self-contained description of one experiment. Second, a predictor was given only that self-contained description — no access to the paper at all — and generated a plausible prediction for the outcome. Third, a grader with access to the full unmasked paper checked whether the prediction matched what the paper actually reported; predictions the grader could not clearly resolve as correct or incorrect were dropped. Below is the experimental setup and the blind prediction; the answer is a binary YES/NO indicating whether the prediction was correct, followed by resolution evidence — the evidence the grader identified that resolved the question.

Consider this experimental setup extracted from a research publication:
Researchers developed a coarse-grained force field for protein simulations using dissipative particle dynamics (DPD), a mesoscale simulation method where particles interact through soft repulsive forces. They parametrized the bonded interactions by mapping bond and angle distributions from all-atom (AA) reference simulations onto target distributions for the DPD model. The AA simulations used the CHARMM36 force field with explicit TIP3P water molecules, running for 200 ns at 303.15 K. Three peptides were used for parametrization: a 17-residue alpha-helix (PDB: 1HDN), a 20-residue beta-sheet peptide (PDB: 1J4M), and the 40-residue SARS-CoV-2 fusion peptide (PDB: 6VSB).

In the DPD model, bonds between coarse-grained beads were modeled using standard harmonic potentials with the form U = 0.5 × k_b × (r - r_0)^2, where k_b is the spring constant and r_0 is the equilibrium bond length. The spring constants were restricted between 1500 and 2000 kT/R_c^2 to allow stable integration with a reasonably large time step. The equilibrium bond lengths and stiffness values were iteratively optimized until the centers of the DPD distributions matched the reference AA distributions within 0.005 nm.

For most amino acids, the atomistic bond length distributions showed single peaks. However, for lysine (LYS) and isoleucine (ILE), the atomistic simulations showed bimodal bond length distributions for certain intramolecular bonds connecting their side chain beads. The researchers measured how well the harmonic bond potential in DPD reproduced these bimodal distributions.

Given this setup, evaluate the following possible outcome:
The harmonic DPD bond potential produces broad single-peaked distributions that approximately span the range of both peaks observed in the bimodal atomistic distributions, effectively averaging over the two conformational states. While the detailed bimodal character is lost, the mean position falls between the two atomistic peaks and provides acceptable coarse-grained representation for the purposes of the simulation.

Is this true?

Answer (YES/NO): NO